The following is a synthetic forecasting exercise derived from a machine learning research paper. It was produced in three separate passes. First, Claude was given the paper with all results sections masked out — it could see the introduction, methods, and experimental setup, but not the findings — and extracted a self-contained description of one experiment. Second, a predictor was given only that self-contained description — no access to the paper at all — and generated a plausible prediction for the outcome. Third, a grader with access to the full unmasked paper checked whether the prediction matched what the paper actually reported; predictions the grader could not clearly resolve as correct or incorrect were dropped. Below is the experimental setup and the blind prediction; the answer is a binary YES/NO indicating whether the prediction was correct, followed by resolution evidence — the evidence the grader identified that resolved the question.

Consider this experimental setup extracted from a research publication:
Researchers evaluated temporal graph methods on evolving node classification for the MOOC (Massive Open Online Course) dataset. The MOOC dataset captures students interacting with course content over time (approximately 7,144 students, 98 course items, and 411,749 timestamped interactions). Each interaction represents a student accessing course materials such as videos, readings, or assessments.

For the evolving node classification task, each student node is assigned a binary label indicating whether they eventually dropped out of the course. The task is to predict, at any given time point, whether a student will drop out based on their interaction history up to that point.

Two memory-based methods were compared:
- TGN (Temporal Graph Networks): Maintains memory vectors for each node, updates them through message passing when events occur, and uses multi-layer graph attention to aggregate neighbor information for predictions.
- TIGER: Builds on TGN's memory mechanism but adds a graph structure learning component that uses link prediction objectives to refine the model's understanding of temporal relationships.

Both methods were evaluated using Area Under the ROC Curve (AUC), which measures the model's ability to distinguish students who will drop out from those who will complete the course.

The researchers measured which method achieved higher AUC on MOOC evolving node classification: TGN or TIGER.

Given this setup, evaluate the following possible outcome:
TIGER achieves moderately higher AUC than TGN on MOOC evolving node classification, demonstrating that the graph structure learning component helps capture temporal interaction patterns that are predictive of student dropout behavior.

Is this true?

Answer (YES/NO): YES